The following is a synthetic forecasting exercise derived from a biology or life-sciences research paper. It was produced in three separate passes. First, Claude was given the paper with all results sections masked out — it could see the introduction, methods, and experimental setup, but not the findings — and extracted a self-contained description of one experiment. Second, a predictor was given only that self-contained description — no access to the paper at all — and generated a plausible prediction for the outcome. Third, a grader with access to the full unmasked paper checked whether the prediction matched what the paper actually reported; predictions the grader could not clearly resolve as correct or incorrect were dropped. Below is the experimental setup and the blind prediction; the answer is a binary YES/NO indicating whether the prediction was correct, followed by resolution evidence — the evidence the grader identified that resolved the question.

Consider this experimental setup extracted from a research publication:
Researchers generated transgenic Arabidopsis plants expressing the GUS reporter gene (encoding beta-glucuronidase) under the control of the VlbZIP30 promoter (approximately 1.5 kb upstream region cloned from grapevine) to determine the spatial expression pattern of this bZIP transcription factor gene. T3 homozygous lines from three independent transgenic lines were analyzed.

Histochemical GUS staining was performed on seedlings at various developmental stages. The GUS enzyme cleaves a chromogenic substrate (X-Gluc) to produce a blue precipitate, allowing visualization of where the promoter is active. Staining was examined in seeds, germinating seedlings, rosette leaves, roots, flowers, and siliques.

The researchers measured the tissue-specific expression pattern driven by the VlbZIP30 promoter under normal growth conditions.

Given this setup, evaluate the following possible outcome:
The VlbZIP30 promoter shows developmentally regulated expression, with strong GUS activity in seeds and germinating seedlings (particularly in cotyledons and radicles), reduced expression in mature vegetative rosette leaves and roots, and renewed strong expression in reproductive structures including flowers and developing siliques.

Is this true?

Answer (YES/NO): NO